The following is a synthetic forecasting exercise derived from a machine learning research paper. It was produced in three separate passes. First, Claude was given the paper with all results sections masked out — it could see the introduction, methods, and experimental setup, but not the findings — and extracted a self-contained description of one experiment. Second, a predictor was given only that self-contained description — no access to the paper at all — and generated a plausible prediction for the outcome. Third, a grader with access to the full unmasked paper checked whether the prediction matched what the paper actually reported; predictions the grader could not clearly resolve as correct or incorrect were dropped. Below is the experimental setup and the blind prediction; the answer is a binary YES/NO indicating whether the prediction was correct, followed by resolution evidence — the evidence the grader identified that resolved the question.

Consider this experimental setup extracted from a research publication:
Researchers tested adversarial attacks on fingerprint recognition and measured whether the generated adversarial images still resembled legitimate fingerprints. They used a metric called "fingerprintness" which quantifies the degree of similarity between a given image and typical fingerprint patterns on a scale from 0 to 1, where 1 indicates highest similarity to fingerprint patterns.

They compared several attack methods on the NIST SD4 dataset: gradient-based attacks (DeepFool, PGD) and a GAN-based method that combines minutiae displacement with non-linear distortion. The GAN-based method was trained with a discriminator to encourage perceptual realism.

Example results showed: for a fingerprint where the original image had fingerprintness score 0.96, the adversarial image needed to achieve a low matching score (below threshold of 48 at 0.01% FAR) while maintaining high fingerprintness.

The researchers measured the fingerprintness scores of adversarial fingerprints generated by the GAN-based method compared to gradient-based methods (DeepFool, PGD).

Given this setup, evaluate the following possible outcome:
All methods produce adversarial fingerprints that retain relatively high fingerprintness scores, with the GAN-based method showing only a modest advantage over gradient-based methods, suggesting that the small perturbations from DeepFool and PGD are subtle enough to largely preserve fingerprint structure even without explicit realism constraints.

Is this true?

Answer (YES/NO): NO